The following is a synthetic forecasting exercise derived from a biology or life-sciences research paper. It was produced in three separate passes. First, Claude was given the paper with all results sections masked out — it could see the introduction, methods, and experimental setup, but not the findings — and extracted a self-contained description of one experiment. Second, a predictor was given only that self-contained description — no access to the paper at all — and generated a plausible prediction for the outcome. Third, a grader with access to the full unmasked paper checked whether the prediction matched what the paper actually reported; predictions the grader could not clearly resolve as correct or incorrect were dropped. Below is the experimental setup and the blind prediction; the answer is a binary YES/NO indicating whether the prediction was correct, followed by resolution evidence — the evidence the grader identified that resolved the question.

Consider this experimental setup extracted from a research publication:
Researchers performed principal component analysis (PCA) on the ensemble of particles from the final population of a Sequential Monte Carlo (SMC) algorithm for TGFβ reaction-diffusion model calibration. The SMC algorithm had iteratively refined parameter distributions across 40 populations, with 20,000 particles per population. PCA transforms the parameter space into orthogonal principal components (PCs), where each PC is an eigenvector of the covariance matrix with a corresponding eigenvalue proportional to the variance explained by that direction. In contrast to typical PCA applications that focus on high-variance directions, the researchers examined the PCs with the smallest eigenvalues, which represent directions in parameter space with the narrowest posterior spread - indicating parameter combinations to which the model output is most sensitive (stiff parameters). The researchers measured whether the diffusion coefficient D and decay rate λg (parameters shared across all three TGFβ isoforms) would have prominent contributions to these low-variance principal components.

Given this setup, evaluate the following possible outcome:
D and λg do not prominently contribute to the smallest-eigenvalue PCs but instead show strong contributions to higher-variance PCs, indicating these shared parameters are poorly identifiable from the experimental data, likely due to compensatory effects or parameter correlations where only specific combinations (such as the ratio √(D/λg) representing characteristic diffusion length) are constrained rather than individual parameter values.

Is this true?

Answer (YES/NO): NO